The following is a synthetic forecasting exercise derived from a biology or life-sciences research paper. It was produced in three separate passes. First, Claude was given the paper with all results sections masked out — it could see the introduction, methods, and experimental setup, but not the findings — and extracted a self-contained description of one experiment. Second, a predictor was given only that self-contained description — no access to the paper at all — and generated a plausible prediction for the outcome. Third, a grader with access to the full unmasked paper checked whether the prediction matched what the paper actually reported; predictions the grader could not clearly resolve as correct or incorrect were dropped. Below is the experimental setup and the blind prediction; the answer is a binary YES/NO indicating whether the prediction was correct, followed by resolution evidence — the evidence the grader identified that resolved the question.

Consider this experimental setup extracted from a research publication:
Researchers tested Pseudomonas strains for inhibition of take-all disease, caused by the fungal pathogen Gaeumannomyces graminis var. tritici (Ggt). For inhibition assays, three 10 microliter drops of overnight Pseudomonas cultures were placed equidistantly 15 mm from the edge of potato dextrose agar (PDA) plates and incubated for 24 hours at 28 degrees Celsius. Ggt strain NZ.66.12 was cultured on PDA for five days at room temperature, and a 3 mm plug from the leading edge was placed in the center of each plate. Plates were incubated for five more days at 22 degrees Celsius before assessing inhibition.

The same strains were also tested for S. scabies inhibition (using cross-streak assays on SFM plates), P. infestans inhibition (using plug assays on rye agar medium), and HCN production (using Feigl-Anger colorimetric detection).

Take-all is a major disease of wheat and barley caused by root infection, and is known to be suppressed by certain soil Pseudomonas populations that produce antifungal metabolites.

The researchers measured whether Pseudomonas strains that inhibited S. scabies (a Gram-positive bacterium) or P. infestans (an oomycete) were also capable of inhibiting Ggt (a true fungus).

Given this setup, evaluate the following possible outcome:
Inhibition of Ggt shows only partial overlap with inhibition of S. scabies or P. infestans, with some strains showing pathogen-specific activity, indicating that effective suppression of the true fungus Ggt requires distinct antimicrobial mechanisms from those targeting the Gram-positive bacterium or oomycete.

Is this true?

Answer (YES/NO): NO